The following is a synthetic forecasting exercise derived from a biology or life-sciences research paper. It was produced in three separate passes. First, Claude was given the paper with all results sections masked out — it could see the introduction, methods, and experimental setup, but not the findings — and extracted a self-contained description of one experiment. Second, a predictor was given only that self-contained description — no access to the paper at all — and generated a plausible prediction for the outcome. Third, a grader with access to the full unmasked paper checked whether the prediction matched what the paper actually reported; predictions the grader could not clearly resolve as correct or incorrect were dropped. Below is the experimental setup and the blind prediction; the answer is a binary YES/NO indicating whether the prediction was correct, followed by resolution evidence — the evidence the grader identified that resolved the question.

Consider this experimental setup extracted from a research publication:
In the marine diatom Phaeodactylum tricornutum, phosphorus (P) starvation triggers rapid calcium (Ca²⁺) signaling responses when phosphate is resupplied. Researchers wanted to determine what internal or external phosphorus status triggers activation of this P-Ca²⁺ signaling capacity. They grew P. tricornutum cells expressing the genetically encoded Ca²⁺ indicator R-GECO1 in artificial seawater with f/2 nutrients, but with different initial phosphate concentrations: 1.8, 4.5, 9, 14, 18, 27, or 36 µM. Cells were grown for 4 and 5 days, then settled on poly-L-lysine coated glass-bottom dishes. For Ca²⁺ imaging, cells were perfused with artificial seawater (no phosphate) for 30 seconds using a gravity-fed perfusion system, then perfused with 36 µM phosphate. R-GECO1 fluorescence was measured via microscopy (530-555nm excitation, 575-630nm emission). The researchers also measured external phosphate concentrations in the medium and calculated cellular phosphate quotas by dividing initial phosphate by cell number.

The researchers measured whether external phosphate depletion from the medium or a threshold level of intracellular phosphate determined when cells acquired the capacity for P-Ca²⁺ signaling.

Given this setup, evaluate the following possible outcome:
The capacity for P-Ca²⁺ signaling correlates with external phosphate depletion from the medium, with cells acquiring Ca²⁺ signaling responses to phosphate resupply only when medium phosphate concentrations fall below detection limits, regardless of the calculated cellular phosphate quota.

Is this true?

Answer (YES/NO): NO